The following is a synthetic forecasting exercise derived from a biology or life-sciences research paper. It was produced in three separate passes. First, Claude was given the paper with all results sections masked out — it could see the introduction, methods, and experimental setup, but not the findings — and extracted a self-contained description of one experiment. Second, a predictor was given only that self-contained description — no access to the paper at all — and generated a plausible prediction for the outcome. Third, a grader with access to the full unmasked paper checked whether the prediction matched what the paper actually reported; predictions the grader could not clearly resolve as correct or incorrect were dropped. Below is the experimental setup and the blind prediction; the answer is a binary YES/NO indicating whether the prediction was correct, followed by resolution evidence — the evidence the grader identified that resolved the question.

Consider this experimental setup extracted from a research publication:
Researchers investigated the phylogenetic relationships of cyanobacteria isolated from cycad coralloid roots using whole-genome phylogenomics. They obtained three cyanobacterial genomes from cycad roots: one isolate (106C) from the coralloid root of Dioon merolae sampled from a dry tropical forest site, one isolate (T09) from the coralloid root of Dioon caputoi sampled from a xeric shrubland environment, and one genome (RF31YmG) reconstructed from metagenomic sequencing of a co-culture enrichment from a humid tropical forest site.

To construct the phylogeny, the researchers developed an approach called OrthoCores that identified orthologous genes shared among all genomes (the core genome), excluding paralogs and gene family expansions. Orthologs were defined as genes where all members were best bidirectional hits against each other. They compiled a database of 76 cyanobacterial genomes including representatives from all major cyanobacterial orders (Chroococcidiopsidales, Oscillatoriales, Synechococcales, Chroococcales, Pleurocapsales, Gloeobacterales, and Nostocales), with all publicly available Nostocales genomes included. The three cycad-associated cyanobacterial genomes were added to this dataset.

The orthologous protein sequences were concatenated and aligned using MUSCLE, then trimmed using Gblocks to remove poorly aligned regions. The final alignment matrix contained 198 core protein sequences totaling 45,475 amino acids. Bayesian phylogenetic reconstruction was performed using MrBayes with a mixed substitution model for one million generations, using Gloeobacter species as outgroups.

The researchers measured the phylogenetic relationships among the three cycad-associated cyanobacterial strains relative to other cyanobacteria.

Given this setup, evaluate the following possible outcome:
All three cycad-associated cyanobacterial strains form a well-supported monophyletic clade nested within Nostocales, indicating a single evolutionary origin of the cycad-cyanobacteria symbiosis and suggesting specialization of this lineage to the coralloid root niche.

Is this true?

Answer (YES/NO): YES